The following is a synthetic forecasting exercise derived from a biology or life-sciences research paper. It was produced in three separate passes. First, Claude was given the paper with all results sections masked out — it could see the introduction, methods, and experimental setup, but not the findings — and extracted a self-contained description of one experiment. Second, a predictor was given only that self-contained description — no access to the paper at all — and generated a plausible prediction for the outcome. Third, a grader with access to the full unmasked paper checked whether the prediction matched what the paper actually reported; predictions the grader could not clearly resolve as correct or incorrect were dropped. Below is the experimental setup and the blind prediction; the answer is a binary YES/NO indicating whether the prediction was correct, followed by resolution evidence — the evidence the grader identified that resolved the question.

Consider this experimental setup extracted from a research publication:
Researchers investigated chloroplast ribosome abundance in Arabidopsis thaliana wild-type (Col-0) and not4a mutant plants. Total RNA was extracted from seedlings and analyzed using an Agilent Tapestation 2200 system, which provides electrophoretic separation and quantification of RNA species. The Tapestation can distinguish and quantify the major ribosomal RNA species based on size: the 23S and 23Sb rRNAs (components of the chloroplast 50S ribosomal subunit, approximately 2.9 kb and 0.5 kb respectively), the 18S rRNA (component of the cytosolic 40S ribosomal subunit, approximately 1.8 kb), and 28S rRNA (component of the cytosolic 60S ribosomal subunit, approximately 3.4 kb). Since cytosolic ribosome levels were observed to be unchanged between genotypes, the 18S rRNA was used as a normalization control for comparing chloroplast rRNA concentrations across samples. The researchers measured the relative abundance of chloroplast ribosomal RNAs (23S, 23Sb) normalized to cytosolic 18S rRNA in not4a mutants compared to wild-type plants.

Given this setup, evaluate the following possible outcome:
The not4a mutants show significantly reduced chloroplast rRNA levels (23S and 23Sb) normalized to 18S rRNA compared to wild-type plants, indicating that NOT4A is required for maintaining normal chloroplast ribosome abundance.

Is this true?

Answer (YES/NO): NO